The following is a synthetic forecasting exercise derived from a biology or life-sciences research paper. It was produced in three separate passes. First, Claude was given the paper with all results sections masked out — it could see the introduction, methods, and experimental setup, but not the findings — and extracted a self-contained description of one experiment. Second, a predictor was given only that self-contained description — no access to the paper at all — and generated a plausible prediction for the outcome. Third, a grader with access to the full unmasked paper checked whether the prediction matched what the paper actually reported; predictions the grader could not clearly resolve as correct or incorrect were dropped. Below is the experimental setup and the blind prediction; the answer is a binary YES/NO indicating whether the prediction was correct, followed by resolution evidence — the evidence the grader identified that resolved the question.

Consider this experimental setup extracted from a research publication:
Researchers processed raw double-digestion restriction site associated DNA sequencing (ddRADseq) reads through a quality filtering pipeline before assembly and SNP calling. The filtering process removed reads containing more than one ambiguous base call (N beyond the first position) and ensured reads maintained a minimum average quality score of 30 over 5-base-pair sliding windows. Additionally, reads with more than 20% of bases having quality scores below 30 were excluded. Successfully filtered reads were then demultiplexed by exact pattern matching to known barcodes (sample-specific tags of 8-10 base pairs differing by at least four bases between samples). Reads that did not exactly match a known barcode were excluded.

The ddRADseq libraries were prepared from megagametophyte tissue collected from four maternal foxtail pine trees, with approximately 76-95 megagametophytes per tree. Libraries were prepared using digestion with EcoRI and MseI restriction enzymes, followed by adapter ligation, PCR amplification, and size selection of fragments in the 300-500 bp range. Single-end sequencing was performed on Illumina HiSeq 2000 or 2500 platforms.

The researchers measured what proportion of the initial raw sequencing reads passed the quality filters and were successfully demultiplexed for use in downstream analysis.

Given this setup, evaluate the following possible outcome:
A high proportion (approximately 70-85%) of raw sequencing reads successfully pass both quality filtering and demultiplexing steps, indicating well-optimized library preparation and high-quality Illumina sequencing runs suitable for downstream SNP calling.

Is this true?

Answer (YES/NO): NO